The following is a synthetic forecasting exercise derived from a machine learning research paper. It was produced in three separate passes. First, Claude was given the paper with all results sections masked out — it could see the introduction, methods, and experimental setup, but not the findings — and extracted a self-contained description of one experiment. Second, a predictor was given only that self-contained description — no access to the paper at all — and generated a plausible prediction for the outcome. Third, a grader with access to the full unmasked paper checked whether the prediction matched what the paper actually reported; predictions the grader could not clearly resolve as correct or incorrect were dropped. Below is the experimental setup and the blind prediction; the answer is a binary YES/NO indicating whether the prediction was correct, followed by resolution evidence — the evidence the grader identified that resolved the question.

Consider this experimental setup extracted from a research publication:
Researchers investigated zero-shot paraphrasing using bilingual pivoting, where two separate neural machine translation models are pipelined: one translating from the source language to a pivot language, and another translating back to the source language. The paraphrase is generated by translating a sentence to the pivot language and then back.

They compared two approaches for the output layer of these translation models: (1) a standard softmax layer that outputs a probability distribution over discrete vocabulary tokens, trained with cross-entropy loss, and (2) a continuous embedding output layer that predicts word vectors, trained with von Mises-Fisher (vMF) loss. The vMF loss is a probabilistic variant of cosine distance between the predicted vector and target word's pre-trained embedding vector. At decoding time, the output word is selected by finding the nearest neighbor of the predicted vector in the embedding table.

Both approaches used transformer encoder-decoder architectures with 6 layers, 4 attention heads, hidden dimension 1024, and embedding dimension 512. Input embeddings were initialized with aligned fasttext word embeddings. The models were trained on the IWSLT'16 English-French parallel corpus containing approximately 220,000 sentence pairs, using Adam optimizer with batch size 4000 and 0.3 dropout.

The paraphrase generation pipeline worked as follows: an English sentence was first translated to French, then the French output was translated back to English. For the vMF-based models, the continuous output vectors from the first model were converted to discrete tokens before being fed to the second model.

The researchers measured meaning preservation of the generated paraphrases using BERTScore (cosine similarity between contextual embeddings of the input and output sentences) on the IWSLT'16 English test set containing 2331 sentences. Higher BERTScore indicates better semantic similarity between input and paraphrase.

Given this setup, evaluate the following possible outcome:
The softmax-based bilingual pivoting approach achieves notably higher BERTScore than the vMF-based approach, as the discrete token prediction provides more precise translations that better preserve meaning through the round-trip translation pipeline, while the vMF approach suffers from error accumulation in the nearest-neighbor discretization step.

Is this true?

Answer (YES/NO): NO